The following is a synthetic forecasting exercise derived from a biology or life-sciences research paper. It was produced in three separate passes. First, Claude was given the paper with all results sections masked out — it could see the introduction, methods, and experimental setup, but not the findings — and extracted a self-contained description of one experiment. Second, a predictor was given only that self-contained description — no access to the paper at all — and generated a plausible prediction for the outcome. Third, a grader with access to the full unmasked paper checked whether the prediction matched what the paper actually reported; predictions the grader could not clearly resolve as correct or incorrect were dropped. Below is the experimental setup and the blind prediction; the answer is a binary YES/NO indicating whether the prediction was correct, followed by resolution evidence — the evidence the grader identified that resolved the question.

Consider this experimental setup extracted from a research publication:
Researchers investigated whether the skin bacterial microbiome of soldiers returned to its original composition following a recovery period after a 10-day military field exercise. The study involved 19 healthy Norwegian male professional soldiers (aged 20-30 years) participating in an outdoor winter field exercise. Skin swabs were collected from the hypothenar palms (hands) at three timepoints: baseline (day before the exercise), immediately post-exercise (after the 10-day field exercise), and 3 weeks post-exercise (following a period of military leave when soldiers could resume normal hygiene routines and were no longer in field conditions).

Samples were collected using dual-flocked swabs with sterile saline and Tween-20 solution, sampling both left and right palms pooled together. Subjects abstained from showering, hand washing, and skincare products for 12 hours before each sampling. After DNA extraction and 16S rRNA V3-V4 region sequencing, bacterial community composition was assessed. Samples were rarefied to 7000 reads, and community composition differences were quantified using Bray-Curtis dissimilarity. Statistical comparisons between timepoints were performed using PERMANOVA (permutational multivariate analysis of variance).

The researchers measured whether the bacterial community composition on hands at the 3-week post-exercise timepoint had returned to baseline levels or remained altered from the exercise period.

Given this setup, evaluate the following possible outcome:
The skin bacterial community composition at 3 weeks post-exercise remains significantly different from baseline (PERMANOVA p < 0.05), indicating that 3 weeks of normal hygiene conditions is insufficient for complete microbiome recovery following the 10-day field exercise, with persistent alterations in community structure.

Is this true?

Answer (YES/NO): YES